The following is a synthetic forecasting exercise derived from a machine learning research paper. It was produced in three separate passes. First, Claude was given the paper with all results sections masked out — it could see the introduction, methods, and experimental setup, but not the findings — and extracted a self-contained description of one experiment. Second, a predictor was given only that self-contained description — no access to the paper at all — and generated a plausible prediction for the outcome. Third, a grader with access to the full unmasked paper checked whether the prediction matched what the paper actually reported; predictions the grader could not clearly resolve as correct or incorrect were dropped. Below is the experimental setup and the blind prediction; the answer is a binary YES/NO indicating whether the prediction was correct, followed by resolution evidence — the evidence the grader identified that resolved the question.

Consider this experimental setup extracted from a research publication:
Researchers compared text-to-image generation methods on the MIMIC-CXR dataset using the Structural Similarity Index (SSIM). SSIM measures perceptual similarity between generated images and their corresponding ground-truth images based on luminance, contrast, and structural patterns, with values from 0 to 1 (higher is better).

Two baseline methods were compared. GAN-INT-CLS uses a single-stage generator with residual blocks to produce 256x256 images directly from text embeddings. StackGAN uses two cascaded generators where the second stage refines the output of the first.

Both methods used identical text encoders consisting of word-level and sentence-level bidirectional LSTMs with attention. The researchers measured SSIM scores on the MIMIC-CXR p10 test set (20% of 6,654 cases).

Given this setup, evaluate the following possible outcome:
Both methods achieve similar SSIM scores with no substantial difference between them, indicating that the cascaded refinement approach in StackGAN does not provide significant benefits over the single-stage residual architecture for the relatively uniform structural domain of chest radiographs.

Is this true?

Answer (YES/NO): NO